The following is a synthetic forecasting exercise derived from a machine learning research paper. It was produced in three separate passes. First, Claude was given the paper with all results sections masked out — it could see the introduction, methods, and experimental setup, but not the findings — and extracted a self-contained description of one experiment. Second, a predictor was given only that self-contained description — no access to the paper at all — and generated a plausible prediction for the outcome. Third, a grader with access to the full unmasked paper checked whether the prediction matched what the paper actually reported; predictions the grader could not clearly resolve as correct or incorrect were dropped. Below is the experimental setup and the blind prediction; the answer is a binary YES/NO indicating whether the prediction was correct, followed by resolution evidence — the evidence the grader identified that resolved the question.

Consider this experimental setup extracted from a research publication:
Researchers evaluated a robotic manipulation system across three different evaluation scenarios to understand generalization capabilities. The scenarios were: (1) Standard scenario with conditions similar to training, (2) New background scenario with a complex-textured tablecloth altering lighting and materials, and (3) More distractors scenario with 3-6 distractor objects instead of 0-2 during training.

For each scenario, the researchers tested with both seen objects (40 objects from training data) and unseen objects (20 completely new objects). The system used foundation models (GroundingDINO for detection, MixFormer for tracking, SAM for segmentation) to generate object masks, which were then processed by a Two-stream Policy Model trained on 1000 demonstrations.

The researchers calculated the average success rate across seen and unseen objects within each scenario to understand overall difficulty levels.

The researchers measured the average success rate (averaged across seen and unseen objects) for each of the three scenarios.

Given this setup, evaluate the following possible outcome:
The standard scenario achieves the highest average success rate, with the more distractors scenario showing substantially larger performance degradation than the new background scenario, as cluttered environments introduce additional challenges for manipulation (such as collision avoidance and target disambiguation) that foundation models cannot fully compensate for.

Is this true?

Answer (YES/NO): NO